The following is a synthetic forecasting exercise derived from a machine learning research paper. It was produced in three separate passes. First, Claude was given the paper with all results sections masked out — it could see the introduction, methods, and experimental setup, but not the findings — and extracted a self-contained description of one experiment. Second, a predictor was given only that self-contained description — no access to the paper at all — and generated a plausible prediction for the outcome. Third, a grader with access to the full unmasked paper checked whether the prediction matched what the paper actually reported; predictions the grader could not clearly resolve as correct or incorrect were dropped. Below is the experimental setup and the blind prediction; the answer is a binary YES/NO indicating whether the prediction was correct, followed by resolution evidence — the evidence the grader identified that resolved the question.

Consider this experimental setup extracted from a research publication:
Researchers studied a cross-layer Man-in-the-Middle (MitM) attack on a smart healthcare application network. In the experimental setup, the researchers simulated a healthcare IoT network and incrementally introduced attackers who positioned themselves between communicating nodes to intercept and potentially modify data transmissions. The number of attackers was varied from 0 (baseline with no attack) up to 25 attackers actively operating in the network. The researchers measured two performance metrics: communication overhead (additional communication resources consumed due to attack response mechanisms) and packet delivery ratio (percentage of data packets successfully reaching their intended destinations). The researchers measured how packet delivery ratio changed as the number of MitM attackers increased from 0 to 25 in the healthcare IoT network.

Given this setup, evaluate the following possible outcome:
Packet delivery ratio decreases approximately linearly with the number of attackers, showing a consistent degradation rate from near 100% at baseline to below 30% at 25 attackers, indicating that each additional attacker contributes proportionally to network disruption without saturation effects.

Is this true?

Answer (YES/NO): NO